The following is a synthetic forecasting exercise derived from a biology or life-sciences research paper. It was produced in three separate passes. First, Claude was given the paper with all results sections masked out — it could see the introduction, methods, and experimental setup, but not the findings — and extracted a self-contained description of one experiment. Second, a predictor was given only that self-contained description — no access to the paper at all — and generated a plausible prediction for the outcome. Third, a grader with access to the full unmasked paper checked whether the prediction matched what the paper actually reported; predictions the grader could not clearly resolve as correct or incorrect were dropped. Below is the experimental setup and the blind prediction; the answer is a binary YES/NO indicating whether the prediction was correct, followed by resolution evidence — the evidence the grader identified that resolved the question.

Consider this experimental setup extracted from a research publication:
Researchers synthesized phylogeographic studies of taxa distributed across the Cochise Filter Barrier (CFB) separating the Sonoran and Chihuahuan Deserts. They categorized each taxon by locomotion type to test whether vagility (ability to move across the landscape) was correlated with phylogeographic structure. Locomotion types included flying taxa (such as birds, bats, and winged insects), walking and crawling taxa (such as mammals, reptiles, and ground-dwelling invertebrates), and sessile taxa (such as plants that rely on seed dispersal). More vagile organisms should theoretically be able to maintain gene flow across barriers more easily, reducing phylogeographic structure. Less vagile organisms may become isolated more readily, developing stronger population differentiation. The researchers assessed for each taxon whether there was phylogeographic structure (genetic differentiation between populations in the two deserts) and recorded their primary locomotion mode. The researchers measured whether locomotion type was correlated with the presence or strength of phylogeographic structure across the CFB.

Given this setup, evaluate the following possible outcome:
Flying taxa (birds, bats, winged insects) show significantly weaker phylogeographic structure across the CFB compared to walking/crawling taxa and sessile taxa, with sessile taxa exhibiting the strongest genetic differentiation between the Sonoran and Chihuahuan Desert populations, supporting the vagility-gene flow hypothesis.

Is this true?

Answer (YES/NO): NO